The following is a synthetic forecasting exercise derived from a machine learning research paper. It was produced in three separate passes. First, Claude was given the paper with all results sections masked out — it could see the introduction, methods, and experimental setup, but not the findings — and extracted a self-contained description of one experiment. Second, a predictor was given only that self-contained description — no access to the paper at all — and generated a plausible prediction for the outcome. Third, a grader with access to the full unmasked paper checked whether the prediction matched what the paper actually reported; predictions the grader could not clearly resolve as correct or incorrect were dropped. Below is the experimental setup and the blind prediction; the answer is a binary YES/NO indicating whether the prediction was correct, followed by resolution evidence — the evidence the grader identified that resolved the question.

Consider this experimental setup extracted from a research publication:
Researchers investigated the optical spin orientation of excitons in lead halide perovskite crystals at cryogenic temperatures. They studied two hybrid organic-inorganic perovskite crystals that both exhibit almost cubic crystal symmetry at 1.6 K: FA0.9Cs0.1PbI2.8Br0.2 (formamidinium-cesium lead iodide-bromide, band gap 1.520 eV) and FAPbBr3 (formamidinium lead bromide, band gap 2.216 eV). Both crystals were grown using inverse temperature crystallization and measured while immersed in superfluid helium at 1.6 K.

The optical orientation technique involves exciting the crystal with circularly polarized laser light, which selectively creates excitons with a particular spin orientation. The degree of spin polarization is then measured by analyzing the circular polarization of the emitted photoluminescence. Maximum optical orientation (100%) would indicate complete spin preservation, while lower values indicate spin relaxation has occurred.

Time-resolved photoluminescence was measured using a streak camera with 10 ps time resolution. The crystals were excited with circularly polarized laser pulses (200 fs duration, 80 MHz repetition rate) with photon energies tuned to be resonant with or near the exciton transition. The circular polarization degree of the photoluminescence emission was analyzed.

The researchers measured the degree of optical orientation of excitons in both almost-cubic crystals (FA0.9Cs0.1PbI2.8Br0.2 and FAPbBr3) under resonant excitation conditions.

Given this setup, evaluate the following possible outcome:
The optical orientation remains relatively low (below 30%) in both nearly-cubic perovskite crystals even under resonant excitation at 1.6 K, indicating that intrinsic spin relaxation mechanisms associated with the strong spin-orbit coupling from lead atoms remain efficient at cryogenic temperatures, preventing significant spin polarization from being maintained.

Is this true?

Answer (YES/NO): NO